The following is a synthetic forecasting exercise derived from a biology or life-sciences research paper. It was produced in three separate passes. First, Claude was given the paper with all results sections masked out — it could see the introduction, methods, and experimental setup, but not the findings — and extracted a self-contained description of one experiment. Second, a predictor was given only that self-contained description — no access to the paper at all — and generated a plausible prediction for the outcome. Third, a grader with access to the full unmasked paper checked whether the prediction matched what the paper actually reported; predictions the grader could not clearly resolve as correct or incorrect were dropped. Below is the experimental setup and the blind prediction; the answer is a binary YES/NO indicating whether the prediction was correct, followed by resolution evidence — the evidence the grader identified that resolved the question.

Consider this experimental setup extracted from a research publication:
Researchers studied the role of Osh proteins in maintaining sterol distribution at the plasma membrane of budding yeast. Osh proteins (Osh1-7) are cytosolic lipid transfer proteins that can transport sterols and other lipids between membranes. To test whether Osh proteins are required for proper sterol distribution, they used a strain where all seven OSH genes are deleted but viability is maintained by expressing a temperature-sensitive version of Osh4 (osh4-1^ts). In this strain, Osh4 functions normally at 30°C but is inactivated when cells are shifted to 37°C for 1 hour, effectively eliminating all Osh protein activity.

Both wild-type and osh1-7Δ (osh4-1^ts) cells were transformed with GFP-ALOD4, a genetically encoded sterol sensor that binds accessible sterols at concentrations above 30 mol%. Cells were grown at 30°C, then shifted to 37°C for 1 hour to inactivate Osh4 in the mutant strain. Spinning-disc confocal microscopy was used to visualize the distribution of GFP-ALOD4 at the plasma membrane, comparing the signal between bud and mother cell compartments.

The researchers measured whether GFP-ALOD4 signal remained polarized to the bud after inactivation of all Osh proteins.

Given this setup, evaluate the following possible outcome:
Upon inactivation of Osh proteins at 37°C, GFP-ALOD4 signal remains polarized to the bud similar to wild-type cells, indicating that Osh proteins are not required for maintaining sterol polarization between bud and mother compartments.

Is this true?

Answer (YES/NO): NO